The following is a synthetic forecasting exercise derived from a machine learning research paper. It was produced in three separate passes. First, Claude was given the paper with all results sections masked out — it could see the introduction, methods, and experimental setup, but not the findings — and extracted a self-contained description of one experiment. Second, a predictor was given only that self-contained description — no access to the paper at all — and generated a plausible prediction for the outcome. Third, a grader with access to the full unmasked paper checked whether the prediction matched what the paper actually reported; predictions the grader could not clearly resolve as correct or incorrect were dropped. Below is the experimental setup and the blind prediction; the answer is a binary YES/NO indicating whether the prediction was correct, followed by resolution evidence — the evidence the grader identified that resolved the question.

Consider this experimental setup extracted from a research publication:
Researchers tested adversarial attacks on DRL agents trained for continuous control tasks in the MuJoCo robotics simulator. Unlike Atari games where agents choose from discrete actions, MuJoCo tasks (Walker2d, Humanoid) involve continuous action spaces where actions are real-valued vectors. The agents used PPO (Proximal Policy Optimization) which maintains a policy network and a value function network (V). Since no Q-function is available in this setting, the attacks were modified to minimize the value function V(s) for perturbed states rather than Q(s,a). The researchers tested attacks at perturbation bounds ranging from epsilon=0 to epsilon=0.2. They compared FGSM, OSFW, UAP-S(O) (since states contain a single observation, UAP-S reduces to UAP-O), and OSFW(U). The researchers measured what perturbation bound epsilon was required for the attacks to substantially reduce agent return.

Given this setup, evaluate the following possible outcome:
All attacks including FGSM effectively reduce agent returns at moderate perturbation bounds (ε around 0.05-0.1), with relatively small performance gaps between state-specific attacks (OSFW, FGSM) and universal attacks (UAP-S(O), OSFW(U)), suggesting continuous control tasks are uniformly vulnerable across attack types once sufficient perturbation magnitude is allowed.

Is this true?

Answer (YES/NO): NO